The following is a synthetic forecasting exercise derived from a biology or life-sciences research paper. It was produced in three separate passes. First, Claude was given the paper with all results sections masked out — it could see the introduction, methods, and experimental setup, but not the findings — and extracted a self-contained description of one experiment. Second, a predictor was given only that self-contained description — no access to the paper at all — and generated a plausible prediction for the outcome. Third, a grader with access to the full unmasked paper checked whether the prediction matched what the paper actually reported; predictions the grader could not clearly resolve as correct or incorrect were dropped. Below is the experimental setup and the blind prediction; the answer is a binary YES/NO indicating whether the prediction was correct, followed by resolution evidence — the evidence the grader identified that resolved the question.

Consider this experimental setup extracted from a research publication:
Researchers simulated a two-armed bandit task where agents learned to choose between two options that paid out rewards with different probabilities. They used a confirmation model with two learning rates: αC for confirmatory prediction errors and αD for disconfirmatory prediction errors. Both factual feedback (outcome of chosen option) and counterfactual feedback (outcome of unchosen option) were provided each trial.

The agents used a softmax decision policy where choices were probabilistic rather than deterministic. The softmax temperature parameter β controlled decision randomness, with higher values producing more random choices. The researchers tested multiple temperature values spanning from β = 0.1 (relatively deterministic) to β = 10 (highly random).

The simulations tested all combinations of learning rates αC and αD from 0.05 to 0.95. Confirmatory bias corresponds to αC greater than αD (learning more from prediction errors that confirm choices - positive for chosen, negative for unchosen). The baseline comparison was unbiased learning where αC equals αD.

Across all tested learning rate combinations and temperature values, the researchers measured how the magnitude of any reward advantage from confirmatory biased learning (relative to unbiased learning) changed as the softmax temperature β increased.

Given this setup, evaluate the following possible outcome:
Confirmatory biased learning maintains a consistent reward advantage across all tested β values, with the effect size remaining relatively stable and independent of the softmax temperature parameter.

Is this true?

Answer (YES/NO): NO